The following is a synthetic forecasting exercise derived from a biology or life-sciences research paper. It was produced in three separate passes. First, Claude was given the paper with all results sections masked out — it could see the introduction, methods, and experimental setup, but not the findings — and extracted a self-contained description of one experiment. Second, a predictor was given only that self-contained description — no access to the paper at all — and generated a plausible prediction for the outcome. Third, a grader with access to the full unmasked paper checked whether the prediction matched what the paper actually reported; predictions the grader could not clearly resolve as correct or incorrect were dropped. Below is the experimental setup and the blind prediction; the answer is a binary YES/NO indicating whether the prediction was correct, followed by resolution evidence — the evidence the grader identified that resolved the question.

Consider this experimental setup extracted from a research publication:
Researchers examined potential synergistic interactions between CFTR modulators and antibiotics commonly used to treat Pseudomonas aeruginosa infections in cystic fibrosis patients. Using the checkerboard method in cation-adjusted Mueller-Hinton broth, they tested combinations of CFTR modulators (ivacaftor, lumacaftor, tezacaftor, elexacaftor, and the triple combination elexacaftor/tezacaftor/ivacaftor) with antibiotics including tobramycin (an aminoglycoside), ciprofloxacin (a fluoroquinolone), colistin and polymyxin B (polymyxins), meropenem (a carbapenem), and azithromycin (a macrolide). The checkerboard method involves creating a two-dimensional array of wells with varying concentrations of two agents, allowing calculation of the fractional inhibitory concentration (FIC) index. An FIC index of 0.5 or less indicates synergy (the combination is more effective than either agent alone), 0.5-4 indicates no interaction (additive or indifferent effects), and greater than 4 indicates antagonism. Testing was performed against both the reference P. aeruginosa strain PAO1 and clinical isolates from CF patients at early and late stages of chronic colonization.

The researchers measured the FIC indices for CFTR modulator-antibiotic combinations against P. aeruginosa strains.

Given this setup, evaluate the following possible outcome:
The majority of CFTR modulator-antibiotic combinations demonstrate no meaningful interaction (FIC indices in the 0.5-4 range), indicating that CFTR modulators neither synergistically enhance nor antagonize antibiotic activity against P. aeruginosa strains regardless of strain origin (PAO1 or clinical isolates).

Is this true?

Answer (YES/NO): NO